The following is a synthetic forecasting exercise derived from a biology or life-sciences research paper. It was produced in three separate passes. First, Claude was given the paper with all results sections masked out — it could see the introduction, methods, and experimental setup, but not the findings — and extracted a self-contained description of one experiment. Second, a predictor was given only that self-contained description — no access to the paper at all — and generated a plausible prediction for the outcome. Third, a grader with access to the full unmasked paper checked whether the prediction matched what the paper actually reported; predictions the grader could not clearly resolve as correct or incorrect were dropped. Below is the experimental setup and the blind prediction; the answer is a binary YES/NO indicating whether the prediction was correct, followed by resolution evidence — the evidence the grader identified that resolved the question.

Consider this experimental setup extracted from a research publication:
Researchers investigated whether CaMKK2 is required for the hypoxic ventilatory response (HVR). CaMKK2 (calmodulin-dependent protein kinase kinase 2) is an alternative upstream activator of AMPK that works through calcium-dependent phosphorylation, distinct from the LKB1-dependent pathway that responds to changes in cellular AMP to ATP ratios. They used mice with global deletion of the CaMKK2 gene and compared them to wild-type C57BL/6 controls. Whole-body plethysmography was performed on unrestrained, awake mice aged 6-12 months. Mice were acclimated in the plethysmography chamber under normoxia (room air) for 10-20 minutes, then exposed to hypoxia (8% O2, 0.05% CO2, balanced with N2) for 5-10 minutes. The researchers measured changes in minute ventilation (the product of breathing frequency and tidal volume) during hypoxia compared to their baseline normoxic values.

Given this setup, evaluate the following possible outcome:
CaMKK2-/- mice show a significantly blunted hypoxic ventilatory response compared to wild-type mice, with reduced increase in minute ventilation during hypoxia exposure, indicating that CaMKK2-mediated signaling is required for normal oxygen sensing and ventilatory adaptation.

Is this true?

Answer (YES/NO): NO